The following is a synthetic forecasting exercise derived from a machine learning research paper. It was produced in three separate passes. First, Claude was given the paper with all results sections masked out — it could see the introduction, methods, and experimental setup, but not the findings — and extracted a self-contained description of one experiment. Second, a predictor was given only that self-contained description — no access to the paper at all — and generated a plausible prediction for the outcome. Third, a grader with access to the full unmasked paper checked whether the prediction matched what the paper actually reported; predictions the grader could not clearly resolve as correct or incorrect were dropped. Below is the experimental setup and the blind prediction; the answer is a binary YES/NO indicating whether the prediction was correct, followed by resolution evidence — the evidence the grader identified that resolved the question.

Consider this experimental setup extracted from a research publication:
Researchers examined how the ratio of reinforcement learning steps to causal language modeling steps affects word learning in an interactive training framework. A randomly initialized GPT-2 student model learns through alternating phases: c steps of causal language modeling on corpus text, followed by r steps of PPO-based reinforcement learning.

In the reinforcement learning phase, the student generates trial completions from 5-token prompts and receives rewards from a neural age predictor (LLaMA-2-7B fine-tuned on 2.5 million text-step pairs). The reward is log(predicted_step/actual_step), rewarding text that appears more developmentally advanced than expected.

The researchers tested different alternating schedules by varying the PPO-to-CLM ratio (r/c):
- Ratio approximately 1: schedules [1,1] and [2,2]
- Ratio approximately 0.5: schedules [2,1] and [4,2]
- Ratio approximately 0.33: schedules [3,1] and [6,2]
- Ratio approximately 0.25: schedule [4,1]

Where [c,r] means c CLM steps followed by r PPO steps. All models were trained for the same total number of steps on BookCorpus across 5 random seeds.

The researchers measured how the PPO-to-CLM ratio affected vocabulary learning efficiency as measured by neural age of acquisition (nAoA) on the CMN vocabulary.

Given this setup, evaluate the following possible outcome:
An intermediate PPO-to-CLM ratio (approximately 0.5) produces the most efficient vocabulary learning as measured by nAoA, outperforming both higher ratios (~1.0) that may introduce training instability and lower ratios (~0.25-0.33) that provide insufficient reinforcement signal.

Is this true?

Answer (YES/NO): NO